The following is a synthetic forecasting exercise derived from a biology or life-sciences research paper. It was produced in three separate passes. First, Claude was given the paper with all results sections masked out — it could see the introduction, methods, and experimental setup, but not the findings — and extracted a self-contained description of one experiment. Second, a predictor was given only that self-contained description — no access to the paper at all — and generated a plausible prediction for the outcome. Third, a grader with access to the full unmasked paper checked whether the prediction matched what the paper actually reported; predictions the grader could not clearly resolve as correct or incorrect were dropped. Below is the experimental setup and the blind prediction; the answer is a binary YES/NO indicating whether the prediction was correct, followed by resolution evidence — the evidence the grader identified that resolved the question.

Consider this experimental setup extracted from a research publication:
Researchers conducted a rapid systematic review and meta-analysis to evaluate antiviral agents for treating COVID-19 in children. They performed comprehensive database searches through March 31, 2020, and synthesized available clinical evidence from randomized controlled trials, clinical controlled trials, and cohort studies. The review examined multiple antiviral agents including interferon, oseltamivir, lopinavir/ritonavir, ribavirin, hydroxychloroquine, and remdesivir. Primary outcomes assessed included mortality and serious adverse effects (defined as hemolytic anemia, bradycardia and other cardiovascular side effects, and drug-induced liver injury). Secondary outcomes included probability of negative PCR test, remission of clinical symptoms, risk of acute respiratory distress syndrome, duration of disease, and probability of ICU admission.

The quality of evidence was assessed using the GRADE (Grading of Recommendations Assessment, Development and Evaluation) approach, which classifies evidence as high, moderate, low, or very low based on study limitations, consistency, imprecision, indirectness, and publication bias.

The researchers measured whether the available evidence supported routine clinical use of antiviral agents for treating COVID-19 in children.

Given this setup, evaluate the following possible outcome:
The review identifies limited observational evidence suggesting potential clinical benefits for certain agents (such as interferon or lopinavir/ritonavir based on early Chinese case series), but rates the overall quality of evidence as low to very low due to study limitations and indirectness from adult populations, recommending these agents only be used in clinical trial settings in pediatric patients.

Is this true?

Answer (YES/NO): NO